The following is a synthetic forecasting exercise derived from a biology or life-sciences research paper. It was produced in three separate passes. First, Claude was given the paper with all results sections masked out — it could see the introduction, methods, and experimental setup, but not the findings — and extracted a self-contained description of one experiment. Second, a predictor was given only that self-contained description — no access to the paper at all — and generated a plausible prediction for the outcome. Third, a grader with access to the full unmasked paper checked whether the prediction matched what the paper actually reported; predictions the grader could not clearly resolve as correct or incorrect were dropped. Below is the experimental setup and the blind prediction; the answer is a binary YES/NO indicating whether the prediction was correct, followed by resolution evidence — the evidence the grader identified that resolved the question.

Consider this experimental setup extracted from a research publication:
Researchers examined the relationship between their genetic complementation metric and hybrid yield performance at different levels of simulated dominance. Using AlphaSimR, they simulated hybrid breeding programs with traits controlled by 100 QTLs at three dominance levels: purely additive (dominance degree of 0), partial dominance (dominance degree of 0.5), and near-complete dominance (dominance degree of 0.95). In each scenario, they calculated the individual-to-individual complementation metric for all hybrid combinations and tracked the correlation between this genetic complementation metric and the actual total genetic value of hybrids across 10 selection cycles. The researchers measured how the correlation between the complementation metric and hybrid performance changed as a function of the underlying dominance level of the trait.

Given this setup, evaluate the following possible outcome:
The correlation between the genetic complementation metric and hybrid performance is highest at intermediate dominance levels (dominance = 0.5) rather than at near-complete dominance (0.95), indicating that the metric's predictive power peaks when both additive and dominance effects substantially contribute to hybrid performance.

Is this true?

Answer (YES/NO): NO